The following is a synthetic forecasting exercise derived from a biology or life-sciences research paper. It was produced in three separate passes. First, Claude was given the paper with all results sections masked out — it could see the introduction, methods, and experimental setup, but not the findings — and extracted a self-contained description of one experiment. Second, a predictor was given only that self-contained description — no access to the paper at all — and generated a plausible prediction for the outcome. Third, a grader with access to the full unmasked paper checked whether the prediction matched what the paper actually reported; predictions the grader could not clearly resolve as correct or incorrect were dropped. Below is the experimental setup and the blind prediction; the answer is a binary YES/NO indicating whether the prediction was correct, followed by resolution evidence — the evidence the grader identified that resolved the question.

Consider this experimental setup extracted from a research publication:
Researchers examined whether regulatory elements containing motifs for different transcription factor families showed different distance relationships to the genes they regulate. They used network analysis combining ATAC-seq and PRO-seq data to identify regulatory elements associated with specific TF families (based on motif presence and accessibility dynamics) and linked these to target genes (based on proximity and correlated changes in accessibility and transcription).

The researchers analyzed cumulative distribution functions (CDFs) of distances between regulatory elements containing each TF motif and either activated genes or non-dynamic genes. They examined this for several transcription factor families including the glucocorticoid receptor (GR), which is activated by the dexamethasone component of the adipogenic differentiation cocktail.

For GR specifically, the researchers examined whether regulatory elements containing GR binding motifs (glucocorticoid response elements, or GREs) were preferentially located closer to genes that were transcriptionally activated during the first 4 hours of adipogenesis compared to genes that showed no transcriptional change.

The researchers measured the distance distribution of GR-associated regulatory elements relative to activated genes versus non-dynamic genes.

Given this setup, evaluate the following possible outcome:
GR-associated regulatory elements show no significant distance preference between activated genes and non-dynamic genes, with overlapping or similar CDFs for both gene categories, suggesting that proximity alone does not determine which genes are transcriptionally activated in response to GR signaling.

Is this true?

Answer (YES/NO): NO